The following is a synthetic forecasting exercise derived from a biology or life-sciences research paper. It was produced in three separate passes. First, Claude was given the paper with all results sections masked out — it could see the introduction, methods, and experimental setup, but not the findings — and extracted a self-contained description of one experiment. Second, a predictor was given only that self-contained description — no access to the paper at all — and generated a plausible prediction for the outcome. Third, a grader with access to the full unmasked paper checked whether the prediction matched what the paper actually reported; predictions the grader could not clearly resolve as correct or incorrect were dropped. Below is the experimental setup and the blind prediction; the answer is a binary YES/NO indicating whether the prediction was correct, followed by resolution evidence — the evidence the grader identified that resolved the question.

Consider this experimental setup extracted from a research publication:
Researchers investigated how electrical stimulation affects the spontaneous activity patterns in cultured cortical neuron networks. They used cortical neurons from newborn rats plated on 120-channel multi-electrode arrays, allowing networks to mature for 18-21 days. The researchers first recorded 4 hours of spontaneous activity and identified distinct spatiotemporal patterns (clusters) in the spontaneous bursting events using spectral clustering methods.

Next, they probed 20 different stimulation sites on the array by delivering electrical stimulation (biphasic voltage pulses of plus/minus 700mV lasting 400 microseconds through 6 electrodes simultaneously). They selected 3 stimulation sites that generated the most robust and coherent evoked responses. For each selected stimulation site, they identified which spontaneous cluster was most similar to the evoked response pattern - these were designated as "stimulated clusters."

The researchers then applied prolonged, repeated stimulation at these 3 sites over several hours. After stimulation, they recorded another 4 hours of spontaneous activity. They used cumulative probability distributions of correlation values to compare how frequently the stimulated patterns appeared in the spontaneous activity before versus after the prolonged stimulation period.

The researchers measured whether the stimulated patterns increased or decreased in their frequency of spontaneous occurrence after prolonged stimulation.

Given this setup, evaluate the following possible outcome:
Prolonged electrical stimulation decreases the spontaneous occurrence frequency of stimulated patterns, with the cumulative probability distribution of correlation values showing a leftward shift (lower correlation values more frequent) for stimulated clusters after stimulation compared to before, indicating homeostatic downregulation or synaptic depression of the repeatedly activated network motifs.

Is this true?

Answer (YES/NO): NO